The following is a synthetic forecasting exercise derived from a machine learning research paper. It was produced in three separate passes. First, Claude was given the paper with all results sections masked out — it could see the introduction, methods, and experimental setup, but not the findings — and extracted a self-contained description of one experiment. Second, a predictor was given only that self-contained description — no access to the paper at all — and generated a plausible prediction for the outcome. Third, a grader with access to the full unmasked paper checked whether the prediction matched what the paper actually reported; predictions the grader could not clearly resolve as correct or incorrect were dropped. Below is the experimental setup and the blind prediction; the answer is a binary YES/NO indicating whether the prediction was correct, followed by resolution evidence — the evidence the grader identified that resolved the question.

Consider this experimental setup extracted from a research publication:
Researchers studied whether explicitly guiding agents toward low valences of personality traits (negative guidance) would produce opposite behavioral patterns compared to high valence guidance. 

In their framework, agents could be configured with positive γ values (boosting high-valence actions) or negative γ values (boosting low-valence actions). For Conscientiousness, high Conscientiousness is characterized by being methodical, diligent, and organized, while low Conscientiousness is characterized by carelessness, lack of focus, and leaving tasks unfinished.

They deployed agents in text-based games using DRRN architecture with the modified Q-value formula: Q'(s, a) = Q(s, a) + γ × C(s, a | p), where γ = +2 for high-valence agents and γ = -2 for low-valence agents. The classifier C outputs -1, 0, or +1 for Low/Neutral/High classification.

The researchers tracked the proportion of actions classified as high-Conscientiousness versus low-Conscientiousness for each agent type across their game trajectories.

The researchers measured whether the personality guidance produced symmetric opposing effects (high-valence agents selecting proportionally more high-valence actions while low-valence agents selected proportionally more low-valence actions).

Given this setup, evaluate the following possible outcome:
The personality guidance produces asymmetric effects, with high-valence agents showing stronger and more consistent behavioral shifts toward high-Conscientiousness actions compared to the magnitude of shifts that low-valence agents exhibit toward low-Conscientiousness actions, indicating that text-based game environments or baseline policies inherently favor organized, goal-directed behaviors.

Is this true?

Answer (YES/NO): NO